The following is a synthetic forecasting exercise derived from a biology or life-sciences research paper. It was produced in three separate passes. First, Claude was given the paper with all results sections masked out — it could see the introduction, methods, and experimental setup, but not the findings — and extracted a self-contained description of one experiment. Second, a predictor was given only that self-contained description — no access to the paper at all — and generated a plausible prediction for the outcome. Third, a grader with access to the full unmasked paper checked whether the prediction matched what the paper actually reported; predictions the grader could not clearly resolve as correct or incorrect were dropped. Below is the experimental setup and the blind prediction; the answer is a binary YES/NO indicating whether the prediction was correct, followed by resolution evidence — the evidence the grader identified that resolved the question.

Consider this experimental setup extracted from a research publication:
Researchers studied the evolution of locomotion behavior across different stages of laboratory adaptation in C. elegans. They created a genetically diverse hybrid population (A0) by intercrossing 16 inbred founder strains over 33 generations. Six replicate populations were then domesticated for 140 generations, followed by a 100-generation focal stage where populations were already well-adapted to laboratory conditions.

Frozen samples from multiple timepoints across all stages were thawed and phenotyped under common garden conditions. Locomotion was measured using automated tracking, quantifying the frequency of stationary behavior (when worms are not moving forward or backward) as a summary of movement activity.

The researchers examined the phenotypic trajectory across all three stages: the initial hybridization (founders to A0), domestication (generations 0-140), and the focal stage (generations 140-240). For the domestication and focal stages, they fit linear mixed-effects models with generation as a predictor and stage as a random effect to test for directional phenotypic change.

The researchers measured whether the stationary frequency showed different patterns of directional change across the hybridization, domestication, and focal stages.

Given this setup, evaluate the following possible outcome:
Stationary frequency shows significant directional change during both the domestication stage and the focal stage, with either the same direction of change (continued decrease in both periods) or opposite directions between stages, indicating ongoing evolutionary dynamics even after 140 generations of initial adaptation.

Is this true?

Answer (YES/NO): NO